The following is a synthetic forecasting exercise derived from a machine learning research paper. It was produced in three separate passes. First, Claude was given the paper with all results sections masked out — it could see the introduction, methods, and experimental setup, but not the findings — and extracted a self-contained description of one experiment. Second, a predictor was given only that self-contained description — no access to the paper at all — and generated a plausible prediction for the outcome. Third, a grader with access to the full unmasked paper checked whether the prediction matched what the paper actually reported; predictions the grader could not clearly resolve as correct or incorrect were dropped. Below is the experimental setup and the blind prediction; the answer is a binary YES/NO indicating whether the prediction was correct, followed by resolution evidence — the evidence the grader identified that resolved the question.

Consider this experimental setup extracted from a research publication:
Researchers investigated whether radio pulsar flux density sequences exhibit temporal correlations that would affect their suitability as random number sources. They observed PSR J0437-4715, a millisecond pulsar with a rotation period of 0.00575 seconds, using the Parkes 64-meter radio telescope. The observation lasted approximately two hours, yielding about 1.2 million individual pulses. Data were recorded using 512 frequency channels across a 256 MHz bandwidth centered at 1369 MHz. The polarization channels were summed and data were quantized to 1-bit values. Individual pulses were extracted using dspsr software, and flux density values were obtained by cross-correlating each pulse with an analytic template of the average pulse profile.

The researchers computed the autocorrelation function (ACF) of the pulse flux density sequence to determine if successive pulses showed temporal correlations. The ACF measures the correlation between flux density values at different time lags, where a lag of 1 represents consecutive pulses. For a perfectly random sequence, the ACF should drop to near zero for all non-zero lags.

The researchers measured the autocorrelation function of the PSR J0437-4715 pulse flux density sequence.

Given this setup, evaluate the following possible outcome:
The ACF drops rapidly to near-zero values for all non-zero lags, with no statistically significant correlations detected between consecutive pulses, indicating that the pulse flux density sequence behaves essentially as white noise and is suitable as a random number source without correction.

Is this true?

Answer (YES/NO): NO